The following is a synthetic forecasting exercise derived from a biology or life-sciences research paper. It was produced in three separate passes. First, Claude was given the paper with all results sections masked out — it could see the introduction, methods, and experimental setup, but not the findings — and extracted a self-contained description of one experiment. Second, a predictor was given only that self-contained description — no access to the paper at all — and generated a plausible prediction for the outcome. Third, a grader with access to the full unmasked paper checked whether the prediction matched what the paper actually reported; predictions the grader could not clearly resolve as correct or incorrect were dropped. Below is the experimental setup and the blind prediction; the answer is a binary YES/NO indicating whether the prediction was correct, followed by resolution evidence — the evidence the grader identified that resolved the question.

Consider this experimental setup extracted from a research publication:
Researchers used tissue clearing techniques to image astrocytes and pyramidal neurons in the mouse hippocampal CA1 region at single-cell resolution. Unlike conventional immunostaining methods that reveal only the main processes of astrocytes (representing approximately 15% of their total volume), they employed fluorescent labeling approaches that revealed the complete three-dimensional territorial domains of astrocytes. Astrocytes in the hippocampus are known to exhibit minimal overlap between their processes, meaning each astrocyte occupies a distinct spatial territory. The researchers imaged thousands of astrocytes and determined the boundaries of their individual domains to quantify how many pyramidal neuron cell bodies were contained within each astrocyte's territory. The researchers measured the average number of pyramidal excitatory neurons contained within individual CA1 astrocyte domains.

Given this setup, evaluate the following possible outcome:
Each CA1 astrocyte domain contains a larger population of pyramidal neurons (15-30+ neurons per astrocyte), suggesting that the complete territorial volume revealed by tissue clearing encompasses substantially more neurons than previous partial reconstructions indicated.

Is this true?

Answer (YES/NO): NO